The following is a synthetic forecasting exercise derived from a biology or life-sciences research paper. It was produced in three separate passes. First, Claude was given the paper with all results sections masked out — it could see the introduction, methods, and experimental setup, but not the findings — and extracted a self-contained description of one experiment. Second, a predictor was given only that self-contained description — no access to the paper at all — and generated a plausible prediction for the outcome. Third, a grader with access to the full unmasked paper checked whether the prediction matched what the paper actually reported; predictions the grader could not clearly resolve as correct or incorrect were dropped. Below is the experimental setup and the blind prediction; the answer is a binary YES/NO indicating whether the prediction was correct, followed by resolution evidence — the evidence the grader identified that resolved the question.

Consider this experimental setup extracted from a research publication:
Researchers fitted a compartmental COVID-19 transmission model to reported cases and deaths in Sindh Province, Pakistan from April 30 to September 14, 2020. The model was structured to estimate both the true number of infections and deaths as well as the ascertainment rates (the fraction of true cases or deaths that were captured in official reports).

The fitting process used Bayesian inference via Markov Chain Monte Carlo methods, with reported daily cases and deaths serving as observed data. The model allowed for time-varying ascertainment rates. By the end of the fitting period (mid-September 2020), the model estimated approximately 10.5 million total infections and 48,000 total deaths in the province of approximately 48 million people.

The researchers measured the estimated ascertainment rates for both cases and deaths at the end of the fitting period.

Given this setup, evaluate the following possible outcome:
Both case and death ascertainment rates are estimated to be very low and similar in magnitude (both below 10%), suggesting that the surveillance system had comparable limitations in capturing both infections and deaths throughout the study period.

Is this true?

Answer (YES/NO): NO